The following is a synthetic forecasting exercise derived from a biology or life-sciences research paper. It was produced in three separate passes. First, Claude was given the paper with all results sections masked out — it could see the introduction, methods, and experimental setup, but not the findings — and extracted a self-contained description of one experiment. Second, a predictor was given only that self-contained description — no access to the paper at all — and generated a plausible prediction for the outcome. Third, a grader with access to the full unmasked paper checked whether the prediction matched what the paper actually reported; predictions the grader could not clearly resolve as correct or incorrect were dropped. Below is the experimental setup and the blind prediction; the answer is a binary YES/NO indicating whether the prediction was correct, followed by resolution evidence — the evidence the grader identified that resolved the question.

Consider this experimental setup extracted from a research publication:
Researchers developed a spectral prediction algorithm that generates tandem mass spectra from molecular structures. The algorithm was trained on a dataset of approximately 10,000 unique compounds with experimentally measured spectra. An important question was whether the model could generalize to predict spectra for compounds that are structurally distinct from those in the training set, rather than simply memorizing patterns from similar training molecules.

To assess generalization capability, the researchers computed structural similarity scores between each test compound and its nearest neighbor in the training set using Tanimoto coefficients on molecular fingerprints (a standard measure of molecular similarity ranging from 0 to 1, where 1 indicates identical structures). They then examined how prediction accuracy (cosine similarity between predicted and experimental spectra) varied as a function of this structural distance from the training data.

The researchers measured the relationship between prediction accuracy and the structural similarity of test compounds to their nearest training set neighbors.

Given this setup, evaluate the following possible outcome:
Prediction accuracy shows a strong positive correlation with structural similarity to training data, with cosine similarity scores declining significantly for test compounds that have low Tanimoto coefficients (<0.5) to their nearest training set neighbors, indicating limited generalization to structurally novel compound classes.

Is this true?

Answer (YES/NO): NO